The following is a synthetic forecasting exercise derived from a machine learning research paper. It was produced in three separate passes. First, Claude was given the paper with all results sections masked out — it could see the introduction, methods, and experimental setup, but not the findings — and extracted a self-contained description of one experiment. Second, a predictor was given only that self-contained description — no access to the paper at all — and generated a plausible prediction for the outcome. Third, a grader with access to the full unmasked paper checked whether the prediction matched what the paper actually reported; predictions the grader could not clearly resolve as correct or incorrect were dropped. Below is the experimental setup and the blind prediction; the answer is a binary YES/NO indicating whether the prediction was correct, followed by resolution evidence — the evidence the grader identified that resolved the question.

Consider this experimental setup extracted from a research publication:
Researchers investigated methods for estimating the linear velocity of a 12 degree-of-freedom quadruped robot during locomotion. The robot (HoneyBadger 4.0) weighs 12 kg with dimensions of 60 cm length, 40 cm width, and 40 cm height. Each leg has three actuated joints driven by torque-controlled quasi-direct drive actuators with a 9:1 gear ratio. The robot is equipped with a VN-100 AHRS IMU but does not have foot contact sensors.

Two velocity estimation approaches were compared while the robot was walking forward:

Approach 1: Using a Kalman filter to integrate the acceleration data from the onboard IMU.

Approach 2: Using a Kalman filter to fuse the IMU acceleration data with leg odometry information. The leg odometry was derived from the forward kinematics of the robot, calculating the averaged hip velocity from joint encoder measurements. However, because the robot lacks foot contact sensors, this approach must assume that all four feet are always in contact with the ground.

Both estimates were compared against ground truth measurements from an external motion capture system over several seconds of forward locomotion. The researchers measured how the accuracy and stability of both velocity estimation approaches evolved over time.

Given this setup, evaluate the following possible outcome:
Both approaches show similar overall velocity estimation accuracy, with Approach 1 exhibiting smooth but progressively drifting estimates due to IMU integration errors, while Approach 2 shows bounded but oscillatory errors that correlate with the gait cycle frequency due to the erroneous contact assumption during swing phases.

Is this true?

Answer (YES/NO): NO